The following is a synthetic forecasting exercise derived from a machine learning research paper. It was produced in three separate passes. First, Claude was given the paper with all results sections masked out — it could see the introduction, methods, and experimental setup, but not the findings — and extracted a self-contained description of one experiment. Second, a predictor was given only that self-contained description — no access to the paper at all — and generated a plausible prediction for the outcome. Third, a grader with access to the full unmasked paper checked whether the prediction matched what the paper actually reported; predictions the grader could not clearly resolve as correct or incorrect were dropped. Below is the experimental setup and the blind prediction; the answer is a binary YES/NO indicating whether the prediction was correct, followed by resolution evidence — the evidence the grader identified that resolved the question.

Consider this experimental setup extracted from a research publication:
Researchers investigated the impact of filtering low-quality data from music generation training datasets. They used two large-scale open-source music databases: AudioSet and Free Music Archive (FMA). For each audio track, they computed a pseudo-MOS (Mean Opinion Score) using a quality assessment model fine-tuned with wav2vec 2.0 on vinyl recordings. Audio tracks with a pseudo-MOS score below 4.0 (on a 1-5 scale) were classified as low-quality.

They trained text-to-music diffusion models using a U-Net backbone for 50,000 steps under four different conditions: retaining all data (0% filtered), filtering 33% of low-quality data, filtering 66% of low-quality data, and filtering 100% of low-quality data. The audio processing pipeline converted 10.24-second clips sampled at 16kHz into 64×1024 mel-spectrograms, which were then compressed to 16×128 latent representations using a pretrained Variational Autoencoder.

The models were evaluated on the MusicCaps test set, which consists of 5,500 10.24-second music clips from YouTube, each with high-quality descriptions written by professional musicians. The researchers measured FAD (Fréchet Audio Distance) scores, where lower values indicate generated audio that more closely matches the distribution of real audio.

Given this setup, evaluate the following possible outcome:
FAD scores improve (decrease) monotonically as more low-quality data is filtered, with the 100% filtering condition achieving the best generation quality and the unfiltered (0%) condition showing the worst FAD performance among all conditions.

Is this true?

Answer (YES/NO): NO